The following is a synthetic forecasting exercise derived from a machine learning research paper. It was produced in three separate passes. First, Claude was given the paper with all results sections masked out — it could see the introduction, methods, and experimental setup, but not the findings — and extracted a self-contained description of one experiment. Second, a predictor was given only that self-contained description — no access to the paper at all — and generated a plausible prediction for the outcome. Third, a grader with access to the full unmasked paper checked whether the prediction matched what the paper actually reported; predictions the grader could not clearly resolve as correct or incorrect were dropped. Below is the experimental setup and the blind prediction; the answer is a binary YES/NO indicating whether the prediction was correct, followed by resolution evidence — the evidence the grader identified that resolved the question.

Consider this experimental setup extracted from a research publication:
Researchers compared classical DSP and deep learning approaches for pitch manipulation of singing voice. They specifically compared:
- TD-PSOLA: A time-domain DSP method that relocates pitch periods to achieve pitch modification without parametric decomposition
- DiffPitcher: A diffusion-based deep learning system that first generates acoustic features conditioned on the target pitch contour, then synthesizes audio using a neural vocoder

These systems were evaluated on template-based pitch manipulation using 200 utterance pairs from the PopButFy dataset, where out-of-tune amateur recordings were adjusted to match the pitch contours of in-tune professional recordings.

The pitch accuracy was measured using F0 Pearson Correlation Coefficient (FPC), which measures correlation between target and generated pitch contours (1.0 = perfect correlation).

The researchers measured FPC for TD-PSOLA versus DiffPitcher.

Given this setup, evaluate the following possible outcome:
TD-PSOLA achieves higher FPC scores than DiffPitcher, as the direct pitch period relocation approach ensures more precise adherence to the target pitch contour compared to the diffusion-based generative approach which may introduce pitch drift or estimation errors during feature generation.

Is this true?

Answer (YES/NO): YES